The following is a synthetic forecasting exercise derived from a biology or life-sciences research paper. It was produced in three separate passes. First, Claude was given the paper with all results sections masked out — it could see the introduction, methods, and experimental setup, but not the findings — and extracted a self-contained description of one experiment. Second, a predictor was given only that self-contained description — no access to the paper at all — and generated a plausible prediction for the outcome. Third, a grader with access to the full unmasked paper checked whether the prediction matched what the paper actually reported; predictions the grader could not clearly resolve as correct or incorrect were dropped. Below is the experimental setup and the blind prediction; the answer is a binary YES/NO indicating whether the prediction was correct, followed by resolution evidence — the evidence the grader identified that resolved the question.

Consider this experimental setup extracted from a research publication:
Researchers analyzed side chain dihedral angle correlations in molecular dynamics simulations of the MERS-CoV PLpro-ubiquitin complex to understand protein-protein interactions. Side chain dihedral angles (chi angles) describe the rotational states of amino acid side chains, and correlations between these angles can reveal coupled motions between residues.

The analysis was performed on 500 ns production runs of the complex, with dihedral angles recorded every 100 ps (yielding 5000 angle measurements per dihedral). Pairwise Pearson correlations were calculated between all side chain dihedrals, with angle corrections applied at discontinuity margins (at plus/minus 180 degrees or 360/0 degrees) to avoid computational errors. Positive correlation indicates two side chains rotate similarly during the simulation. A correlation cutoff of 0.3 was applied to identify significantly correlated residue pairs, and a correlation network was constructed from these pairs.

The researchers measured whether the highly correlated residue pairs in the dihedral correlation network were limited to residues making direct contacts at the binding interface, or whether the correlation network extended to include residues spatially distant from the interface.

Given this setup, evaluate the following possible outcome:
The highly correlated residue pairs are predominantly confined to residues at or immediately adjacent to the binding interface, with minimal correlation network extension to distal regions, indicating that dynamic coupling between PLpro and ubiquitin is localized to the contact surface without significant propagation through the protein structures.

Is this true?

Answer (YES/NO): NO